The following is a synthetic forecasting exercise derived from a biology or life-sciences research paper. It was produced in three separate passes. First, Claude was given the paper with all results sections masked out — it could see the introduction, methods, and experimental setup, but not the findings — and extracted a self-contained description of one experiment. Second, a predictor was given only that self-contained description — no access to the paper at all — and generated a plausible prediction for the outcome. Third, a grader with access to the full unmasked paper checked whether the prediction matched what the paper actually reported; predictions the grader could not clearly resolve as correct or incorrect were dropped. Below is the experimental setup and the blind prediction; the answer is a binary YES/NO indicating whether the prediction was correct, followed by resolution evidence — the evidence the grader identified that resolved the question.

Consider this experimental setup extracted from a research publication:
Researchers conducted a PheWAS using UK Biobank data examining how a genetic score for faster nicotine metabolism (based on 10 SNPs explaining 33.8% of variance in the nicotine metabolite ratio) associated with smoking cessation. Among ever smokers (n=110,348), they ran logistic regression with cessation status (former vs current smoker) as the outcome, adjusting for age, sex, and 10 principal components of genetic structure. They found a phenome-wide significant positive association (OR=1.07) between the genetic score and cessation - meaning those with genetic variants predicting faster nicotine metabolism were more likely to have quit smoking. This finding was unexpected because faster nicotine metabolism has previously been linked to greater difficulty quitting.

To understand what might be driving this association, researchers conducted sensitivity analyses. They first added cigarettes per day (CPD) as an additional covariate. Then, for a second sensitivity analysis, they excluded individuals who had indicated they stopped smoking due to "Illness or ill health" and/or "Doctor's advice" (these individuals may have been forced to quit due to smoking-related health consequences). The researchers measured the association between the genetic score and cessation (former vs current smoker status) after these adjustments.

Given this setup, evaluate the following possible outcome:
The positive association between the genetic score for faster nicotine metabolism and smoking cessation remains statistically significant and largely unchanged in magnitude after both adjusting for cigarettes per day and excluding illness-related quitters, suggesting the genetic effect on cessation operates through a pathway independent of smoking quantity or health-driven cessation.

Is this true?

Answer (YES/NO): NO